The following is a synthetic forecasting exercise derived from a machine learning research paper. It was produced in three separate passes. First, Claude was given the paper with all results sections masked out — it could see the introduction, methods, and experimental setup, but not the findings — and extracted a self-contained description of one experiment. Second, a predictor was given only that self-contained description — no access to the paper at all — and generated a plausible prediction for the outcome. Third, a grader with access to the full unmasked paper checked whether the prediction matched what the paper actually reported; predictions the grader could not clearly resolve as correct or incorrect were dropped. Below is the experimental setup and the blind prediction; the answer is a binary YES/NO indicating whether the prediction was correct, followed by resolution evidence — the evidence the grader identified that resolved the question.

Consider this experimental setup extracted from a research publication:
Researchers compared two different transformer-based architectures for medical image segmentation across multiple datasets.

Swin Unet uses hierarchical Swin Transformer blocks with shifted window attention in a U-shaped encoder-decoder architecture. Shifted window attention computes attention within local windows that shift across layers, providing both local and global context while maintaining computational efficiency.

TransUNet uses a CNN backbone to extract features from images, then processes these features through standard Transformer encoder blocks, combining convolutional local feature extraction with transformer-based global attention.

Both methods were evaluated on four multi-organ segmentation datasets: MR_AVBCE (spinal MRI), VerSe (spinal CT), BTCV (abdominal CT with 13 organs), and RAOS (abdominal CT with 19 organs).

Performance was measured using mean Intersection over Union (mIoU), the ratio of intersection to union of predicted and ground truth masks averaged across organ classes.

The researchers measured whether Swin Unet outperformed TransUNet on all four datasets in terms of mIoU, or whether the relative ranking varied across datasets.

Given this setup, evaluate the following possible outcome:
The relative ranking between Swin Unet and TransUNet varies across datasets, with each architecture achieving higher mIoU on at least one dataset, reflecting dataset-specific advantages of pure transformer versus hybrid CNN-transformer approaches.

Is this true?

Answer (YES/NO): NO